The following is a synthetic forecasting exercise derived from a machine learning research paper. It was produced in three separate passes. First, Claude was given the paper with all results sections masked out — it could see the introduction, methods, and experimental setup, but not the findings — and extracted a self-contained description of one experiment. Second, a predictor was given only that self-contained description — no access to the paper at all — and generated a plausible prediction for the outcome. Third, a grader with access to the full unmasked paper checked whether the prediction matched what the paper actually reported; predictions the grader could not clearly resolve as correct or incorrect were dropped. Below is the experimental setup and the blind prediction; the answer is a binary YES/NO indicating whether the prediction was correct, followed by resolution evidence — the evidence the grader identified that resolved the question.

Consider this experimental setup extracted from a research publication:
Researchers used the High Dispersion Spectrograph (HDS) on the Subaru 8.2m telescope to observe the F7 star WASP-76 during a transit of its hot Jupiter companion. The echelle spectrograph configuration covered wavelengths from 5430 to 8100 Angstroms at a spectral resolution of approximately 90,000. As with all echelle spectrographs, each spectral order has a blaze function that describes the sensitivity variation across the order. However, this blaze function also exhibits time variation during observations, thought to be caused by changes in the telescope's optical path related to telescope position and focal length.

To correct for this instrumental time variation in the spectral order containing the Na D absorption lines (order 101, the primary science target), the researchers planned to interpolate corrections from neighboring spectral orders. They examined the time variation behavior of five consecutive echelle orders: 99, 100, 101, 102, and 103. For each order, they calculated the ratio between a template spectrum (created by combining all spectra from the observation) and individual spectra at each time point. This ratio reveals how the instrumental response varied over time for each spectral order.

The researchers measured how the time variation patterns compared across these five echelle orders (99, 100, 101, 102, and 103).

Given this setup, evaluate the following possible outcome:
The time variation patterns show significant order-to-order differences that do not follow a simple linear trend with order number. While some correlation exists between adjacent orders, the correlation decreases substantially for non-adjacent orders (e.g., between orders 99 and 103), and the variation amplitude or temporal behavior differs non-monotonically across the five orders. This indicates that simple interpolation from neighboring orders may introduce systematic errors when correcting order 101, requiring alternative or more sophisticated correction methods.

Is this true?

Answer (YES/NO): YES